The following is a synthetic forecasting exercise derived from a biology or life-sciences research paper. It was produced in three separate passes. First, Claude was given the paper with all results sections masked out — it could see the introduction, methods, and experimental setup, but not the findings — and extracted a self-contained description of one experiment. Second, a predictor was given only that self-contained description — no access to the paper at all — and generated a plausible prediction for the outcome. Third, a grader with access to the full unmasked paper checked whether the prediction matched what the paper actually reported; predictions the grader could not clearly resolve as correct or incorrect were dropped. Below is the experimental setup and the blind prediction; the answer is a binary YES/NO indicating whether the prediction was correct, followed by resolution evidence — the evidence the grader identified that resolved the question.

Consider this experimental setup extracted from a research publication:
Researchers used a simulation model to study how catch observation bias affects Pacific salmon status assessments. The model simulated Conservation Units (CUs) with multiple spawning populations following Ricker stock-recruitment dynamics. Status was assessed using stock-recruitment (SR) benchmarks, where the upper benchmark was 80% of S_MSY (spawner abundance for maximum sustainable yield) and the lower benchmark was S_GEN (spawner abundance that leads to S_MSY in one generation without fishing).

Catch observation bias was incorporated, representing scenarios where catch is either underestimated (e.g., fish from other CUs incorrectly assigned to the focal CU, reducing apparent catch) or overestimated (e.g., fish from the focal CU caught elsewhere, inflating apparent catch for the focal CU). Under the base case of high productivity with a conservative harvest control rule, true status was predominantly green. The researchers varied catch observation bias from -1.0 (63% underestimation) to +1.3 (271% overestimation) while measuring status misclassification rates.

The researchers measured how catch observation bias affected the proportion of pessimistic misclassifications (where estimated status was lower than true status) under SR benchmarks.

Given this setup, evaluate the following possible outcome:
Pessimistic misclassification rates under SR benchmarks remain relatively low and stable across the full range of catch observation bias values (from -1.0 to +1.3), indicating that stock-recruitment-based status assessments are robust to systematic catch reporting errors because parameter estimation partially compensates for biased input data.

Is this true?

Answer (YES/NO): NO